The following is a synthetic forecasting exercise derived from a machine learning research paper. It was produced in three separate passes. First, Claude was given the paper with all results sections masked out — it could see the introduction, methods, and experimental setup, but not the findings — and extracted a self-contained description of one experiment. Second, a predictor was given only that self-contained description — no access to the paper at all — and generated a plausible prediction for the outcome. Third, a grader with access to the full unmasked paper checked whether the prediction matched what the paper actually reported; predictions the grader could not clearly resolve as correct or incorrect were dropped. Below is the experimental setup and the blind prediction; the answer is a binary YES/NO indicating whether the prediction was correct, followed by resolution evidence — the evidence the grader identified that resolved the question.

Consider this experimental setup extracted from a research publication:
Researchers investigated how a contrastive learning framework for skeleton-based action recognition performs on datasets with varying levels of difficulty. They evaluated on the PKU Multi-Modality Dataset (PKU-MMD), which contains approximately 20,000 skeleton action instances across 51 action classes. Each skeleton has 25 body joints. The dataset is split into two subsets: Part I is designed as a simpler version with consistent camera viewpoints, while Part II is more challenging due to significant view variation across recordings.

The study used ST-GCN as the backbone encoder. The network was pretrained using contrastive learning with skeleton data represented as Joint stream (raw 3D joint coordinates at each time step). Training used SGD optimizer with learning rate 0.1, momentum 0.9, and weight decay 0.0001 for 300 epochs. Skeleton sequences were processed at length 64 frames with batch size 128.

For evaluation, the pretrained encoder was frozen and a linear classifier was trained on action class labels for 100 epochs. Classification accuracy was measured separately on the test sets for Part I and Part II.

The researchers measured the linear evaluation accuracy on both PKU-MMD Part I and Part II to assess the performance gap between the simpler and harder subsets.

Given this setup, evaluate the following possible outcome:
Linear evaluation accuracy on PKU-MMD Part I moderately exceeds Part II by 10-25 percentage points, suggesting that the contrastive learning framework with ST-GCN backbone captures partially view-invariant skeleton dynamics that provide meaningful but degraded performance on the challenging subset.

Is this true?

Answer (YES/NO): NO